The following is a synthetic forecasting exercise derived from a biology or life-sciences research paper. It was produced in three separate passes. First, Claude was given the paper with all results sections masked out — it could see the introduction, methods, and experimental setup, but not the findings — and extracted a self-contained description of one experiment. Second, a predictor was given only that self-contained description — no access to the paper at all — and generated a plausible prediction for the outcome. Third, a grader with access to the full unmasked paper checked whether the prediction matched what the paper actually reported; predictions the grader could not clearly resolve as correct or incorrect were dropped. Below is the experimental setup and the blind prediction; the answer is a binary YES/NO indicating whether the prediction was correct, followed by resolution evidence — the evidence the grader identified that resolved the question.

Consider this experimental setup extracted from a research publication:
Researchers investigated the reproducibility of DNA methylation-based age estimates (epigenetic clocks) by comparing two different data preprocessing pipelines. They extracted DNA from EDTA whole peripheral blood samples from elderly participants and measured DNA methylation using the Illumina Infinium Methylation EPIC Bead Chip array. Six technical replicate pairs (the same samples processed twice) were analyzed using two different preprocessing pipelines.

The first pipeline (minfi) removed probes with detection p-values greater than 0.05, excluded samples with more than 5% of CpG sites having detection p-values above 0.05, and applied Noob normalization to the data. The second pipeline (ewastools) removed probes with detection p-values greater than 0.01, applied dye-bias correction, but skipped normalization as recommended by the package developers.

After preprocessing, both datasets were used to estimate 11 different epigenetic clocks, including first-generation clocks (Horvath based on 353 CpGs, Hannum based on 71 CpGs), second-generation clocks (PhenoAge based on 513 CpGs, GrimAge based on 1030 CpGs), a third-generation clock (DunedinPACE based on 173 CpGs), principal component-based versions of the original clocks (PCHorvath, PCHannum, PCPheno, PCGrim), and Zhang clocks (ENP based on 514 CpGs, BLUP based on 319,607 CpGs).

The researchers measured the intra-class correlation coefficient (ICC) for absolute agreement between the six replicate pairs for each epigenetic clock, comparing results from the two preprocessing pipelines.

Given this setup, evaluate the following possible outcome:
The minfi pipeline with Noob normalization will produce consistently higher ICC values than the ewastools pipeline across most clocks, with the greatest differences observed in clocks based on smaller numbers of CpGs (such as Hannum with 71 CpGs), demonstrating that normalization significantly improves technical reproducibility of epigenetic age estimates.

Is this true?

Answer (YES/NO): NO